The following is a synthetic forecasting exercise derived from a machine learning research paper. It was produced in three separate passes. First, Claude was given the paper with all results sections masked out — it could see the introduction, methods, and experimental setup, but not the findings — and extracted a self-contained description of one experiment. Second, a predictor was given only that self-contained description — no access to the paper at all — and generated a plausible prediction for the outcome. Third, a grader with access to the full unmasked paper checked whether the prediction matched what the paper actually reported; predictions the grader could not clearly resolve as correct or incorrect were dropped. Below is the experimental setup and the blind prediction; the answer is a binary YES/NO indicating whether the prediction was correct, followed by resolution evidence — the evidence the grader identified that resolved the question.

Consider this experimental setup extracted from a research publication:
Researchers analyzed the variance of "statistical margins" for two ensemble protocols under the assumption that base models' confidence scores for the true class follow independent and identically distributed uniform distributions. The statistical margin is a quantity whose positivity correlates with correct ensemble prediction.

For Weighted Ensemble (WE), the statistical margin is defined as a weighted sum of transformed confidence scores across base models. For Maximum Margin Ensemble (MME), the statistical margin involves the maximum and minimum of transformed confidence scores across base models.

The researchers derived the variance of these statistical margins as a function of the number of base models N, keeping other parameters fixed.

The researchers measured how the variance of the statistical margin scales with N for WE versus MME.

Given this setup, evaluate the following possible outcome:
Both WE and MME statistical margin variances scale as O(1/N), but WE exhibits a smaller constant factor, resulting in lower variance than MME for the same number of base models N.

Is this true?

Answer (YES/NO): NO